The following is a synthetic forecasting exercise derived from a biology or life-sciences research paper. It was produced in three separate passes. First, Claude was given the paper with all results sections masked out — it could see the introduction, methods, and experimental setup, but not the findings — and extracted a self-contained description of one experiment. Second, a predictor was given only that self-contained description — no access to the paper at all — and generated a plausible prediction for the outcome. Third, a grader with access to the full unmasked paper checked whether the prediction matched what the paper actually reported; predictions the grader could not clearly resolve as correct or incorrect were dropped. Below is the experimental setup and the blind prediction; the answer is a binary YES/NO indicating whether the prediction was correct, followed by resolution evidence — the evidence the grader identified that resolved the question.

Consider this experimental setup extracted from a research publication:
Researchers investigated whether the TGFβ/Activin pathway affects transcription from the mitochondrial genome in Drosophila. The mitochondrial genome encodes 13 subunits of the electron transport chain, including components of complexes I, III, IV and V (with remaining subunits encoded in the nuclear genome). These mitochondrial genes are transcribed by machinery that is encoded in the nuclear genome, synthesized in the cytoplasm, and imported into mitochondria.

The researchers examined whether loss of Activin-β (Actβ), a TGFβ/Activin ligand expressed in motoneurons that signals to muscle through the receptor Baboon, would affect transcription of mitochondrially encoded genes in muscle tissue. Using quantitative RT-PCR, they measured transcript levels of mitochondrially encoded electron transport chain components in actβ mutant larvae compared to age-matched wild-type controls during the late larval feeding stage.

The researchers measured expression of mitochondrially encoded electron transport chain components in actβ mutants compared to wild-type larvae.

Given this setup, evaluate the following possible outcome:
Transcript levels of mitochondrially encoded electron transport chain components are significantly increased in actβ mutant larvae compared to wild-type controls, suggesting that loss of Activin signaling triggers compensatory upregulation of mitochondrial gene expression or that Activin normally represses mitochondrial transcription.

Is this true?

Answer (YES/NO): NO